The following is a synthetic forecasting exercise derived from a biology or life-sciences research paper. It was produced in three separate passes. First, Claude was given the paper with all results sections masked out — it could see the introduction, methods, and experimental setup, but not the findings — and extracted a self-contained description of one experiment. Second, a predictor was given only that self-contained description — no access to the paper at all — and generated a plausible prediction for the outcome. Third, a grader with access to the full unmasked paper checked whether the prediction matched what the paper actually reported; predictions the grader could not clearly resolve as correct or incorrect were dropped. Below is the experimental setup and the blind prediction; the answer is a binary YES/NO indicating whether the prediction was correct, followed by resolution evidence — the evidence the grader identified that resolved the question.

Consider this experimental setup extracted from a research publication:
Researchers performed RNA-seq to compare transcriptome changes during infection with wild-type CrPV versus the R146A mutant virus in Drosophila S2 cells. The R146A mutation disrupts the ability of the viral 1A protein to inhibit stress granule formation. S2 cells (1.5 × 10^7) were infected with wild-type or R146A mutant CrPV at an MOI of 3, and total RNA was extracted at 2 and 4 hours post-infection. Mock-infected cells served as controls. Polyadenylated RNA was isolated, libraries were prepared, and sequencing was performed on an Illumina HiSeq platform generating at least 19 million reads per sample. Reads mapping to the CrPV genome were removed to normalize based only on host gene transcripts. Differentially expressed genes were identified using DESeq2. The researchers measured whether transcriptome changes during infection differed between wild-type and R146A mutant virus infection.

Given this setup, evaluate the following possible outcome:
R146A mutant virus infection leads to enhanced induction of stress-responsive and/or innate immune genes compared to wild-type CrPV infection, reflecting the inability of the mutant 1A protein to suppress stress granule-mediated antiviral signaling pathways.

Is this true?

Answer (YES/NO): NO